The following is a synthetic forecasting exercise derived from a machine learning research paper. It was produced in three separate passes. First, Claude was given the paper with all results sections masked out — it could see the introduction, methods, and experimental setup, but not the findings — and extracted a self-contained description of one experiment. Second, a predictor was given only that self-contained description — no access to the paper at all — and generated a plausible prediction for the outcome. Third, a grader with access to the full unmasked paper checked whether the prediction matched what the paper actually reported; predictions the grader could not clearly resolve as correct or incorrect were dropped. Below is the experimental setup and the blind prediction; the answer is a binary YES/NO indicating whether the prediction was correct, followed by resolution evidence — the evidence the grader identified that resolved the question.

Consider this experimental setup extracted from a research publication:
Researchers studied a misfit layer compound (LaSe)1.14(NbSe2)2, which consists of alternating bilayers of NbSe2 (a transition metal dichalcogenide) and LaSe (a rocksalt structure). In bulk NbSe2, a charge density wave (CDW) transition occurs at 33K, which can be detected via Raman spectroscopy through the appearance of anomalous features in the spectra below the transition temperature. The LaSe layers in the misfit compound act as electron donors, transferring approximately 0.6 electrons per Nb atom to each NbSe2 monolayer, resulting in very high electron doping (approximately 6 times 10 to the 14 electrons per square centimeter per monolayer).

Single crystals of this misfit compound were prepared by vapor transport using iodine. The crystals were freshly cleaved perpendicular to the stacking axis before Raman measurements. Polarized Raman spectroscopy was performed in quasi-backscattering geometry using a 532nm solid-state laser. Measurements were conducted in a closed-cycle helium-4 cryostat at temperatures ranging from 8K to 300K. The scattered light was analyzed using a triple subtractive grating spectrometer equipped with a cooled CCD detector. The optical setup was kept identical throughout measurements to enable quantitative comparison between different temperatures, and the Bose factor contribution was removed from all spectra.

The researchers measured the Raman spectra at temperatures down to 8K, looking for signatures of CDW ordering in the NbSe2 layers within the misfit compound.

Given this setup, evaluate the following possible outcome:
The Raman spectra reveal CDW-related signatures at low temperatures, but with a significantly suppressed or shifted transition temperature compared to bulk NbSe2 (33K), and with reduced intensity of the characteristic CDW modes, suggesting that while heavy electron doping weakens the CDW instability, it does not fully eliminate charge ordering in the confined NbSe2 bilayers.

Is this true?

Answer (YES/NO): NO